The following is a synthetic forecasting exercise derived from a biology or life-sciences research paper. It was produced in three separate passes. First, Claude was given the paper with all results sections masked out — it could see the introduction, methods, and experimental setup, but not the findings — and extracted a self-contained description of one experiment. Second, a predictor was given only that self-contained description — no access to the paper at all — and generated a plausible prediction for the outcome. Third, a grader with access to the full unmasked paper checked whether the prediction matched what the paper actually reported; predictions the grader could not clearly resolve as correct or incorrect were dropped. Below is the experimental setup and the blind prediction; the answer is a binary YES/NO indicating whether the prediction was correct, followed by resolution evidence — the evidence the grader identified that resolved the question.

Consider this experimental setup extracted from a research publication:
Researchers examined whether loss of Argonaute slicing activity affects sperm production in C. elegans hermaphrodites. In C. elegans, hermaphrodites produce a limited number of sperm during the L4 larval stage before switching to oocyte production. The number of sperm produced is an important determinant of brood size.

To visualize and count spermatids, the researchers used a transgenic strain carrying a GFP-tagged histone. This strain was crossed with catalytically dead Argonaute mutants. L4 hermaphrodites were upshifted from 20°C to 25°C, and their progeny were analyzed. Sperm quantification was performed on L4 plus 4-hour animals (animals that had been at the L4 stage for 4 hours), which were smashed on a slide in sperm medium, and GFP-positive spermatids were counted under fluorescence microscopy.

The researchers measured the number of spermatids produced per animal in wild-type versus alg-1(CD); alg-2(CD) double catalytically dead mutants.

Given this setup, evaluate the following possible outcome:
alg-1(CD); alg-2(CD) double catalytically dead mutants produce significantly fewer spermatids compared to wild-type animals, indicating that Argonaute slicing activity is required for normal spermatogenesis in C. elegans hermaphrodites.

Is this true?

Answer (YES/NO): NO